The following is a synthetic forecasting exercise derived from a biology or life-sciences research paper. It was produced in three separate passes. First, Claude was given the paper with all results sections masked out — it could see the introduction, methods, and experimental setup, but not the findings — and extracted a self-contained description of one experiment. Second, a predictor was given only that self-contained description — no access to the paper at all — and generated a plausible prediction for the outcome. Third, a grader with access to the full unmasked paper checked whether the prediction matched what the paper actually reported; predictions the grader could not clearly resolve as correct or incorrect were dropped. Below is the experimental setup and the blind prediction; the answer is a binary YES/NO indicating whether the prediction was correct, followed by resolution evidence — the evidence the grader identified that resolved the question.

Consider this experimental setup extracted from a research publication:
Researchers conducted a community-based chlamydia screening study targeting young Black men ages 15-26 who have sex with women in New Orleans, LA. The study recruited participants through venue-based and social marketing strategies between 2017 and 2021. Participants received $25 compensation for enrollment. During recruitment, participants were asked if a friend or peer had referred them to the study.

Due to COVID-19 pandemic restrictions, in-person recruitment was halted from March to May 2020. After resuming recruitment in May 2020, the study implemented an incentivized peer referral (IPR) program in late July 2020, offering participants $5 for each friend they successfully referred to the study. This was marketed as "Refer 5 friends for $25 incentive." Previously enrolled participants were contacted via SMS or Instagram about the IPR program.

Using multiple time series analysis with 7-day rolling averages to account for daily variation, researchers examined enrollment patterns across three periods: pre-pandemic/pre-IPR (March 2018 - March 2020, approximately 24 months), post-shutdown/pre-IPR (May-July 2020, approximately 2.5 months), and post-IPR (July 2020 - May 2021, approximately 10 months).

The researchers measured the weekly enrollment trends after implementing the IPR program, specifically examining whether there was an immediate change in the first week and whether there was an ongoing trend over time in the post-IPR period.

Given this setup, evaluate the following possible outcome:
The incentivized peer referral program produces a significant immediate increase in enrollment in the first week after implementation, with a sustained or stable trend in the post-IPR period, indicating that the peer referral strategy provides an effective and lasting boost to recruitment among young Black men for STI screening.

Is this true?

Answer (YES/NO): YES